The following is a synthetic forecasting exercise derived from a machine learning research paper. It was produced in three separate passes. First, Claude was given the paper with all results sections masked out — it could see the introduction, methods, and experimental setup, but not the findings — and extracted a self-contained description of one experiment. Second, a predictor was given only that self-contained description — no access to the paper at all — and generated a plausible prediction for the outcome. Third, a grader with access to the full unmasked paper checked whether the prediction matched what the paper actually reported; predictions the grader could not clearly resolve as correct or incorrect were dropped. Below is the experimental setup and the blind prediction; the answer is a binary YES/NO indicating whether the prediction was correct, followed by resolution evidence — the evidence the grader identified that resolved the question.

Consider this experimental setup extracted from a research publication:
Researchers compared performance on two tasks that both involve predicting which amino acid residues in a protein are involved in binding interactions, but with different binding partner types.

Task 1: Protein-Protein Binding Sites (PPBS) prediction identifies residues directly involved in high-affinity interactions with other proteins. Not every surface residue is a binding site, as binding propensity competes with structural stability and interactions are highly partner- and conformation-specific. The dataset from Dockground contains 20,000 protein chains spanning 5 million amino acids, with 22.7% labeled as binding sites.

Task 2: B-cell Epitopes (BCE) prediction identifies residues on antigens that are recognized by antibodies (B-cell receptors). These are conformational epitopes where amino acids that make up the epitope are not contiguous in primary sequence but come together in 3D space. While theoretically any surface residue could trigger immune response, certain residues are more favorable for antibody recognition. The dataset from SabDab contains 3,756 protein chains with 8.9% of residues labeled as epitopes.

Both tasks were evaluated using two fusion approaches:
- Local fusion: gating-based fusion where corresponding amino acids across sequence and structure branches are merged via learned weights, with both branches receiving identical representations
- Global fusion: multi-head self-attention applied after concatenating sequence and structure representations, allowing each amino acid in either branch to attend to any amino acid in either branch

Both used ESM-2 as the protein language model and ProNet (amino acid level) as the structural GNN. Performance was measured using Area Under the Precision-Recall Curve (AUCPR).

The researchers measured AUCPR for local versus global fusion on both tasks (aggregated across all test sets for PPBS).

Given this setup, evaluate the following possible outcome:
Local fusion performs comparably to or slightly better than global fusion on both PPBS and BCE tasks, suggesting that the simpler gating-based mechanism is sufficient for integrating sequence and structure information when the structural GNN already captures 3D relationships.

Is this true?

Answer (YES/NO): NO